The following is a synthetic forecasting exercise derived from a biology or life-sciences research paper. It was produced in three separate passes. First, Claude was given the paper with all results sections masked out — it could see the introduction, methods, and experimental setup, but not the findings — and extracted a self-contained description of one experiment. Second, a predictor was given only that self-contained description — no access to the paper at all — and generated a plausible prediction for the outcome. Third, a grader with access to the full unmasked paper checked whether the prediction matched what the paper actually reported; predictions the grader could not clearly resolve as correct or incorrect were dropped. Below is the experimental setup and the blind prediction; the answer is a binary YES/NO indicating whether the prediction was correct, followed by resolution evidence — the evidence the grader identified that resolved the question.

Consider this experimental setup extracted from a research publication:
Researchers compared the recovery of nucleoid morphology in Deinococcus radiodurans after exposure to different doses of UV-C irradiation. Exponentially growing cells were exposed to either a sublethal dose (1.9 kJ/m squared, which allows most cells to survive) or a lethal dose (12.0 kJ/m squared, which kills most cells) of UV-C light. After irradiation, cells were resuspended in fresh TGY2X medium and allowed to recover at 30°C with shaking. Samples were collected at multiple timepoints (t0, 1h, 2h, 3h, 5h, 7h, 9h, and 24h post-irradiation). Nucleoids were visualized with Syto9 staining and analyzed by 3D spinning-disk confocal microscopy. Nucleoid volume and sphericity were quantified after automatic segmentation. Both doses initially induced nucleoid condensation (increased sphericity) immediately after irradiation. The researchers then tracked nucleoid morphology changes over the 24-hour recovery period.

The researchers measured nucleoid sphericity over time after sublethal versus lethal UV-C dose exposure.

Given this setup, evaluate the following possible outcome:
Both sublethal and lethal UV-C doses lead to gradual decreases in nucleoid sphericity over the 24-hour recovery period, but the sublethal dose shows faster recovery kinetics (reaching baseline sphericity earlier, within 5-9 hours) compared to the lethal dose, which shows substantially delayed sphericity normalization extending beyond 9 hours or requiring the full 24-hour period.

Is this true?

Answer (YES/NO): NO